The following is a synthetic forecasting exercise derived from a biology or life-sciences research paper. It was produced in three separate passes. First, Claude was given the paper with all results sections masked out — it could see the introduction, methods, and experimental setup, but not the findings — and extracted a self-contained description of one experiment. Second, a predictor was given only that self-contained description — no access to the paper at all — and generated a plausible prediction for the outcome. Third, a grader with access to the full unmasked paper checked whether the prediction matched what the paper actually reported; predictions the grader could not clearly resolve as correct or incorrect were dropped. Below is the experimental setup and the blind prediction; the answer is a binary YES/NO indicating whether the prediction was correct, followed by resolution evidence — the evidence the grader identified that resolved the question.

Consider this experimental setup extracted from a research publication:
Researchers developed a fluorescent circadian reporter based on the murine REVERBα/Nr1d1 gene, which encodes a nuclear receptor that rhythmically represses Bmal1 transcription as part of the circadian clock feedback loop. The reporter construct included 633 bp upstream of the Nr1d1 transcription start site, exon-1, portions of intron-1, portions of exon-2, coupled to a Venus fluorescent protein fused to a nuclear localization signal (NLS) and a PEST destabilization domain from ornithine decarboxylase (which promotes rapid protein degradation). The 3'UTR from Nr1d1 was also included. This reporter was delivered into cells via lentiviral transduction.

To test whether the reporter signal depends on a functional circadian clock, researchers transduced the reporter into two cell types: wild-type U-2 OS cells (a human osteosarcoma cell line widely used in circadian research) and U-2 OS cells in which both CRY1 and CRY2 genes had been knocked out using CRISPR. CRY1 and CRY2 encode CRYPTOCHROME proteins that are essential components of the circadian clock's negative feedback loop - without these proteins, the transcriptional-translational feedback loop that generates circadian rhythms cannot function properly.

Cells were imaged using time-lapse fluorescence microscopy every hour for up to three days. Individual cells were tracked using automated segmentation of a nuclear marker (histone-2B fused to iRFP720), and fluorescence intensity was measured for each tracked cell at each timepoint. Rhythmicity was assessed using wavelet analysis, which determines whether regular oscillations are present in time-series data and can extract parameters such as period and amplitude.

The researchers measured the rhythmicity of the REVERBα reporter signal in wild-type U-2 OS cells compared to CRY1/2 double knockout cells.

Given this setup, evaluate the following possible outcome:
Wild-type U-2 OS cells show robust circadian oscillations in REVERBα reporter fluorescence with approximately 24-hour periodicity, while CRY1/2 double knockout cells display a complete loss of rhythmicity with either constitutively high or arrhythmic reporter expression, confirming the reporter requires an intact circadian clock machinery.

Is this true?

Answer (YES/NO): YES